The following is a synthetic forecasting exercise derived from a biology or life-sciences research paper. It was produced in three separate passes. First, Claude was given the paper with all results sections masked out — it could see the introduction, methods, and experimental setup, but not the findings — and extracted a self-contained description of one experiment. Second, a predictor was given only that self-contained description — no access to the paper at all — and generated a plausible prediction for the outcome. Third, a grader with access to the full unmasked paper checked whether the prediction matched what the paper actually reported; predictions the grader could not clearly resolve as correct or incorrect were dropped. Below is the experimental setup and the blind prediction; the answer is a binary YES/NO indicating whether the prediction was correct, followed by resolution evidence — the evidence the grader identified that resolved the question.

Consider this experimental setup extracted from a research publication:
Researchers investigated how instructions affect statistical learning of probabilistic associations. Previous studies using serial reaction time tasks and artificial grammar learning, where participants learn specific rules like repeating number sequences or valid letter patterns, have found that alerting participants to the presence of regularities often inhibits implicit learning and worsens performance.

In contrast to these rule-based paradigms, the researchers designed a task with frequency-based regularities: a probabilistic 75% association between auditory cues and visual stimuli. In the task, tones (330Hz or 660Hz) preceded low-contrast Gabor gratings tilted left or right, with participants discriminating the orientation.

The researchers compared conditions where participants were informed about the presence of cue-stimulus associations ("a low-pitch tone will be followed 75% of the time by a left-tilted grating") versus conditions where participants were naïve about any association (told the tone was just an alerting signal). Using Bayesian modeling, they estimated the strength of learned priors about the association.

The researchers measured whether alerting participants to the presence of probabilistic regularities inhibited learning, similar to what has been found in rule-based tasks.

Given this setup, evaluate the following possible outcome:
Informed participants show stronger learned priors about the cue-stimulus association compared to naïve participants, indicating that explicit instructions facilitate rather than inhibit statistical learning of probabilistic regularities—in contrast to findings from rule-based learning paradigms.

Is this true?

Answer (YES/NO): YES